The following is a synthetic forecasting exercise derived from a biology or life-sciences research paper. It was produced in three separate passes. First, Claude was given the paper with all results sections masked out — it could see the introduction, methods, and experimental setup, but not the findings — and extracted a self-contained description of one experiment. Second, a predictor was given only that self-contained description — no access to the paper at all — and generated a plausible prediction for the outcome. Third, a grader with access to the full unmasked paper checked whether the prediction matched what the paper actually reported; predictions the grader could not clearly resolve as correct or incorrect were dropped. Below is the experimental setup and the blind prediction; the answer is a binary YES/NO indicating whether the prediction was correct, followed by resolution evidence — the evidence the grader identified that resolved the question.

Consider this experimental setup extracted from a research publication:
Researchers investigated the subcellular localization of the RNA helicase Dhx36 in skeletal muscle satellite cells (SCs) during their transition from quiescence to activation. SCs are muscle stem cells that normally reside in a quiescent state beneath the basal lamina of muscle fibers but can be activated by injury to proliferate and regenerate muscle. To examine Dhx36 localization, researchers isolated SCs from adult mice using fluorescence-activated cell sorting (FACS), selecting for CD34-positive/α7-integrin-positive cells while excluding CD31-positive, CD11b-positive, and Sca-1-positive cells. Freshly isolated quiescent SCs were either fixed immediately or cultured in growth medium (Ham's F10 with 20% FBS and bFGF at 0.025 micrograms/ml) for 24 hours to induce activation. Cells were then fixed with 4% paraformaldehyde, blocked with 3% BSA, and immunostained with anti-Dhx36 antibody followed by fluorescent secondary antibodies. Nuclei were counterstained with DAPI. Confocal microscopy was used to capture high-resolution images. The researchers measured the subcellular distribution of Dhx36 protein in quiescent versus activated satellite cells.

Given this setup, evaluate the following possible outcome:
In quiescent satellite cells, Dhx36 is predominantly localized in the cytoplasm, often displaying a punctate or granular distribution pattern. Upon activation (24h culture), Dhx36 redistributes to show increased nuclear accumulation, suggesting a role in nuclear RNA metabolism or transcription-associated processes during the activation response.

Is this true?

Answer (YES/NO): NO